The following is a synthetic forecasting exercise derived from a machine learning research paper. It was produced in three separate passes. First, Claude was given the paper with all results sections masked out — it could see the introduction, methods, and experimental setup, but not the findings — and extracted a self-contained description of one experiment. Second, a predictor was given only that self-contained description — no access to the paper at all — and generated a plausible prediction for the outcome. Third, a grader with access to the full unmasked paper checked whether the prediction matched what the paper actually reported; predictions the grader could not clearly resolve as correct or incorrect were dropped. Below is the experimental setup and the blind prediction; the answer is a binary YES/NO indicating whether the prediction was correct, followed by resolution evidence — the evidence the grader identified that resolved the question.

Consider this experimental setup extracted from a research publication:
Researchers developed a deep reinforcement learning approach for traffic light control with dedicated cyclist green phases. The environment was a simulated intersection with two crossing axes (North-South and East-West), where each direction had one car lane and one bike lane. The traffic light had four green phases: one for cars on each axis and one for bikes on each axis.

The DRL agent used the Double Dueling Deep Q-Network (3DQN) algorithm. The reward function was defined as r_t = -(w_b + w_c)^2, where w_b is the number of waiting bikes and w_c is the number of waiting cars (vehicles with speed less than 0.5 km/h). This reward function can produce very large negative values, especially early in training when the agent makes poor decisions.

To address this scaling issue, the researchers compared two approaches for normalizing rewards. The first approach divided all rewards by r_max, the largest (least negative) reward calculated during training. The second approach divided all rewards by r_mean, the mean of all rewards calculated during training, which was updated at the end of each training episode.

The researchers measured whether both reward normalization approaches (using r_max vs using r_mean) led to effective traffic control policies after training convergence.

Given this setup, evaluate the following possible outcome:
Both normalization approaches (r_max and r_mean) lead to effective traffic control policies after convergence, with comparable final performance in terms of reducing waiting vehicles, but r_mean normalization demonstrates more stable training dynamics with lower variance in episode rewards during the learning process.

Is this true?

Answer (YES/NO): NO